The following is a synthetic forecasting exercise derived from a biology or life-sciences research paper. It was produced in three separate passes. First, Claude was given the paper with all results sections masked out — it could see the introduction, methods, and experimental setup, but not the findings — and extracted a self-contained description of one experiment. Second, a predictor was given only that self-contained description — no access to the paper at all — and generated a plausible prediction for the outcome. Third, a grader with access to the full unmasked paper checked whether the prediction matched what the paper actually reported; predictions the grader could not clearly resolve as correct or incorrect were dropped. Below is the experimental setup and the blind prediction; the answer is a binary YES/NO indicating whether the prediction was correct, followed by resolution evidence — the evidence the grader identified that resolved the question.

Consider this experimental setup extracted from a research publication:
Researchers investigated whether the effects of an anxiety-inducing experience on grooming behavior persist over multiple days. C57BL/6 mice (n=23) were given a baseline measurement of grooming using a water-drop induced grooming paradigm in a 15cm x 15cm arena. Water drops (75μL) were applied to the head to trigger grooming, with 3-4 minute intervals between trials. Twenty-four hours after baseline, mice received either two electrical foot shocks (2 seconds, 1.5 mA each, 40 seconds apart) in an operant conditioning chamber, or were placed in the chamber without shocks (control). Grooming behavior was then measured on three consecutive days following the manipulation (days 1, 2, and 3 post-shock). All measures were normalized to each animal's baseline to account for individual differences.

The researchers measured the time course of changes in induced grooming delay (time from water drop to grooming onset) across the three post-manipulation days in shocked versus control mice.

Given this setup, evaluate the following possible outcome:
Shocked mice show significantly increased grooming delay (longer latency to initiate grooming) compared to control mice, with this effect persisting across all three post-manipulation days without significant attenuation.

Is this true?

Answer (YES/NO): NO